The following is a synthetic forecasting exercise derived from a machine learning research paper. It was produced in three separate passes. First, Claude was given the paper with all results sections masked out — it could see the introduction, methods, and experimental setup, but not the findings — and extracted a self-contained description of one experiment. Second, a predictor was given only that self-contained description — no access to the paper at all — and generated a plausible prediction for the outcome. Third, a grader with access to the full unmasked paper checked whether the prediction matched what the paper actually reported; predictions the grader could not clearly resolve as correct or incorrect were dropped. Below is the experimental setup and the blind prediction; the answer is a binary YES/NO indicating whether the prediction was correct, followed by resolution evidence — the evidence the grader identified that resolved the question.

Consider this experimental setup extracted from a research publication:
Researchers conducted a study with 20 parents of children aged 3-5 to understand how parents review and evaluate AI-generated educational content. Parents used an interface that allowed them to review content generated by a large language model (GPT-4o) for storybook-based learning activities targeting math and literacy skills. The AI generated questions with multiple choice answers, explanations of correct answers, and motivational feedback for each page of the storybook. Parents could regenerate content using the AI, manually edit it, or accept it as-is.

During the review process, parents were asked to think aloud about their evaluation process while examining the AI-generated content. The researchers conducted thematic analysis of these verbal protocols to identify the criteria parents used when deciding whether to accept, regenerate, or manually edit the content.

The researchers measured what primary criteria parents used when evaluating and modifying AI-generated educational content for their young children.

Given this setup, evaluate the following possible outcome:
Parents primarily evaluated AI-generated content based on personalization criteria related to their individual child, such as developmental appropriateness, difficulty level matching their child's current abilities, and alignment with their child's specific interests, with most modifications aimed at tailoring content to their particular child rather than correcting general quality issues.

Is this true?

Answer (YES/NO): NO